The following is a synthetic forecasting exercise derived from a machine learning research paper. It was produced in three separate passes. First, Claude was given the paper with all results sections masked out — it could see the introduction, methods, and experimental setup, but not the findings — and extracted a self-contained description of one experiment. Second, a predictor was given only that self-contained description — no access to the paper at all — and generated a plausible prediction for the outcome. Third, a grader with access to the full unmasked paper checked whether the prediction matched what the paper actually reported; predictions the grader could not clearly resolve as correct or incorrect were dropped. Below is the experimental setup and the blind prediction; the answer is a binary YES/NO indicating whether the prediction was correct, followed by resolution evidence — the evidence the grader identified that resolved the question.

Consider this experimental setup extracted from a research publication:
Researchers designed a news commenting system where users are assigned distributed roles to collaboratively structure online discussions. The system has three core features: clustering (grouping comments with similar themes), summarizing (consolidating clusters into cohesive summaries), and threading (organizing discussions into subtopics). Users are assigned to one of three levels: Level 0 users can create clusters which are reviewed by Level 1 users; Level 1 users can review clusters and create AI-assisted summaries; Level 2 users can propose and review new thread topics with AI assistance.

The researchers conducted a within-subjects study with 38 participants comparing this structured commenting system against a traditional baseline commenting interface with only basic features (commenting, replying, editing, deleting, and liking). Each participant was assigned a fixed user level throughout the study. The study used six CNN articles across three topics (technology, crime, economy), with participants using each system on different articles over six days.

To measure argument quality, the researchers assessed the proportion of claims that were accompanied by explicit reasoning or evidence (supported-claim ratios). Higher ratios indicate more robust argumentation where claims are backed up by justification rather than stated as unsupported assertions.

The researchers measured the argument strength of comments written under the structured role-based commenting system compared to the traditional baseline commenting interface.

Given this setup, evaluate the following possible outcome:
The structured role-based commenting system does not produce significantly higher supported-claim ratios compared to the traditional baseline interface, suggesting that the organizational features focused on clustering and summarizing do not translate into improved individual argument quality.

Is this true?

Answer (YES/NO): YES